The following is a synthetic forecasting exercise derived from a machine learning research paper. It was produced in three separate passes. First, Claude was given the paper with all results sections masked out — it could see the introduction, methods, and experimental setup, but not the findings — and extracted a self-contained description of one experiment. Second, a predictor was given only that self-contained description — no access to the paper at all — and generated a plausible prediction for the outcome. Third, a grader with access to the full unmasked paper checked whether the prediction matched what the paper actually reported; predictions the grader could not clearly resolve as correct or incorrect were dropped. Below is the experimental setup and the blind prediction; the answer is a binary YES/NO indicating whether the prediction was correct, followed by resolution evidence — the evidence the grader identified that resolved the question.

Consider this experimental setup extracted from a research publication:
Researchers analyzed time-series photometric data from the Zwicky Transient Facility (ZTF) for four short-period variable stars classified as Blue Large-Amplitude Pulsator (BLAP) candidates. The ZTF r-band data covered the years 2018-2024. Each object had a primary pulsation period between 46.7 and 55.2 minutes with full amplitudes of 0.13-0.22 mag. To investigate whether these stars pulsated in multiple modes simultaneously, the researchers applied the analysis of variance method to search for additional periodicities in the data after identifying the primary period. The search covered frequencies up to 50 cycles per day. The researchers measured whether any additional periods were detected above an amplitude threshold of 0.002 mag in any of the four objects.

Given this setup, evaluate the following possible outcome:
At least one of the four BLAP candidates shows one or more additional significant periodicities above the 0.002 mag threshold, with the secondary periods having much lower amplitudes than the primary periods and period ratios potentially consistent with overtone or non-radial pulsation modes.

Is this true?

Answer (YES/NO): NO